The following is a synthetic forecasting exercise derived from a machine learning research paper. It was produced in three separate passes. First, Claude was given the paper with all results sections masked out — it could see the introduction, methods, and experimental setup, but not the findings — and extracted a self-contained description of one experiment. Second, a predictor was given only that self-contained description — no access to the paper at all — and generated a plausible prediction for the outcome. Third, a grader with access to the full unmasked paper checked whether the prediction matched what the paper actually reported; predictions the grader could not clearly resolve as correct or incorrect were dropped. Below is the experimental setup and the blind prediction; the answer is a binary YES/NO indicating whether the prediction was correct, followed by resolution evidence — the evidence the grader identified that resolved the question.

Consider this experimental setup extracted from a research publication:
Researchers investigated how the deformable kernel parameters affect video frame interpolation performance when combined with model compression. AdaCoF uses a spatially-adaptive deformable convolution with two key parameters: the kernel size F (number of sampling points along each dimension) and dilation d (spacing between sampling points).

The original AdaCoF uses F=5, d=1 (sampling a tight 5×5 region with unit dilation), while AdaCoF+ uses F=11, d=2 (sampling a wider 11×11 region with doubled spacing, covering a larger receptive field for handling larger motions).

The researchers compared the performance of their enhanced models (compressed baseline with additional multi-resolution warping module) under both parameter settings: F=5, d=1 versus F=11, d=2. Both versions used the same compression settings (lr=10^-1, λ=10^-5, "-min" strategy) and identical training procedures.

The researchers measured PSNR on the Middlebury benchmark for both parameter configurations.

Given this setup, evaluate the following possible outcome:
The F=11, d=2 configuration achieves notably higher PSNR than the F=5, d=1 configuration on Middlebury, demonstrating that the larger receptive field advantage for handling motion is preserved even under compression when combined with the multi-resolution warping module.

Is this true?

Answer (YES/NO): YES